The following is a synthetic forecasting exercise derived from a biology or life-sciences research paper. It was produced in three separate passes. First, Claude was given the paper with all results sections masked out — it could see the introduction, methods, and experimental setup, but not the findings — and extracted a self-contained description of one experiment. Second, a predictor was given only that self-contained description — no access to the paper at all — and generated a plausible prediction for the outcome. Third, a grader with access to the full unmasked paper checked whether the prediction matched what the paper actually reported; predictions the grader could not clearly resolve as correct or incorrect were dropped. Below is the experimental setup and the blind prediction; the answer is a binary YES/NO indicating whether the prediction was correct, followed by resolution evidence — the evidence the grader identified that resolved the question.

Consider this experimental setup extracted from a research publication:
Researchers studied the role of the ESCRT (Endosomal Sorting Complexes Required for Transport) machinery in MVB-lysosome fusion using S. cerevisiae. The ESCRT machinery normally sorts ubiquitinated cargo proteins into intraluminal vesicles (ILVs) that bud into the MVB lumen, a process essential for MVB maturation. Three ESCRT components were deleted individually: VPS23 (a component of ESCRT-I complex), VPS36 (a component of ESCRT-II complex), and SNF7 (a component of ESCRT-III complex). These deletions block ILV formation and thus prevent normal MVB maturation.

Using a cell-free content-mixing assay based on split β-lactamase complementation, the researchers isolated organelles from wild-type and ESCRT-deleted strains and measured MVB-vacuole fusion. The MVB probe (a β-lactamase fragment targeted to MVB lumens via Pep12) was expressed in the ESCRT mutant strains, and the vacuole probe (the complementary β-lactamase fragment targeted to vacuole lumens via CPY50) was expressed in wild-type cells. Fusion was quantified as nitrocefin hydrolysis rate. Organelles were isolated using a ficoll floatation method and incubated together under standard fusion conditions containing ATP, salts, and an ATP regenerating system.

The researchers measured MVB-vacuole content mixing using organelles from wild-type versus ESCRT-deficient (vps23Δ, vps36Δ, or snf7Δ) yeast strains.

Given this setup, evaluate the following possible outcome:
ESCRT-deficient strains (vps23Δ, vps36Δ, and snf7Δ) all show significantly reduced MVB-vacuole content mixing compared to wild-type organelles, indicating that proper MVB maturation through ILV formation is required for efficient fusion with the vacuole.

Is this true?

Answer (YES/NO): YES